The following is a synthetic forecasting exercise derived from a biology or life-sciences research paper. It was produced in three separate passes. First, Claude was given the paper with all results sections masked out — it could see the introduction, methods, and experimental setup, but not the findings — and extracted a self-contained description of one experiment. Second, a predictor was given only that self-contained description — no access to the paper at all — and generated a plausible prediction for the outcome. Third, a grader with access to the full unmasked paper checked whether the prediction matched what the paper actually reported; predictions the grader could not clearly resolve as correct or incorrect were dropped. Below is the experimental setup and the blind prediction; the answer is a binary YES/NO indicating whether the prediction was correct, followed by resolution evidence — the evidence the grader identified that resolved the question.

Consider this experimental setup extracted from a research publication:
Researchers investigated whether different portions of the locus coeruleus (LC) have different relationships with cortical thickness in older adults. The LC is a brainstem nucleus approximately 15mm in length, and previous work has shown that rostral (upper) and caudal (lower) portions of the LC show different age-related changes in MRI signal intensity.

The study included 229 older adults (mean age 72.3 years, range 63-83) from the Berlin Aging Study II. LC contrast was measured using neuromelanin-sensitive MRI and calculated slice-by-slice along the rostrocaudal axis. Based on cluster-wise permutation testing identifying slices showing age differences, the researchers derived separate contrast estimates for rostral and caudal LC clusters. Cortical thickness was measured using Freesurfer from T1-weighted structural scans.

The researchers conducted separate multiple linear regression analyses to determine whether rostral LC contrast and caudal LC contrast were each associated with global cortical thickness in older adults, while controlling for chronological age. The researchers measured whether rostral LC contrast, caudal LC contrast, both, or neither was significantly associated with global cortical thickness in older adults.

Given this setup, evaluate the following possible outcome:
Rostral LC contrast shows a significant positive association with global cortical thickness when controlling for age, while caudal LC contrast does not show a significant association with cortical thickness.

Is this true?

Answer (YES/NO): YES